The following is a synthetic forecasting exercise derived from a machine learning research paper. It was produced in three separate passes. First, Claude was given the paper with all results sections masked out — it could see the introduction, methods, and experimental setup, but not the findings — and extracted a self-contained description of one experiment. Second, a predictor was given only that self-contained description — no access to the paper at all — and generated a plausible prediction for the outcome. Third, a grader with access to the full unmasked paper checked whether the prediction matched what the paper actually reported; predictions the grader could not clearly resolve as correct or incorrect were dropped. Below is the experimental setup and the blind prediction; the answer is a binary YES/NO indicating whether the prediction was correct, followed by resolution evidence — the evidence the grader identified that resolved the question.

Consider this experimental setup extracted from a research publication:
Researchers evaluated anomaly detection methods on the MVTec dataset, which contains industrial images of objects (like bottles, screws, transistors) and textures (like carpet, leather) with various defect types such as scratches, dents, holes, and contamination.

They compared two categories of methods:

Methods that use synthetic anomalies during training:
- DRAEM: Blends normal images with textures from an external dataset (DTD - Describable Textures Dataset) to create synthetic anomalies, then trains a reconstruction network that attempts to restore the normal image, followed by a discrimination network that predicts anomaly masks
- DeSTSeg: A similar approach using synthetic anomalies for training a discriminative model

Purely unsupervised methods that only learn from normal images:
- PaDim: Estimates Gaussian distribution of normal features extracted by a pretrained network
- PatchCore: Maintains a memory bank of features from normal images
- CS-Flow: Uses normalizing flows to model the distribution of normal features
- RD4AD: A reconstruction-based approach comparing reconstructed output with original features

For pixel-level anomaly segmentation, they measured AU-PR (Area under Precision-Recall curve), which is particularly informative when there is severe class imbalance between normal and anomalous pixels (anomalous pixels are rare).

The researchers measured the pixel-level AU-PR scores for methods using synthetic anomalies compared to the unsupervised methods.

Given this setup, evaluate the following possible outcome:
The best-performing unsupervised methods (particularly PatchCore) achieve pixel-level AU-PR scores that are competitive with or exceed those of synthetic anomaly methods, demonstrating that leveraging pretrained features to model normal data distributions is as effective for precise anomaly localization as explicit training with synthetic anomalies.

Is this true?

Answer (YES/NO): NO